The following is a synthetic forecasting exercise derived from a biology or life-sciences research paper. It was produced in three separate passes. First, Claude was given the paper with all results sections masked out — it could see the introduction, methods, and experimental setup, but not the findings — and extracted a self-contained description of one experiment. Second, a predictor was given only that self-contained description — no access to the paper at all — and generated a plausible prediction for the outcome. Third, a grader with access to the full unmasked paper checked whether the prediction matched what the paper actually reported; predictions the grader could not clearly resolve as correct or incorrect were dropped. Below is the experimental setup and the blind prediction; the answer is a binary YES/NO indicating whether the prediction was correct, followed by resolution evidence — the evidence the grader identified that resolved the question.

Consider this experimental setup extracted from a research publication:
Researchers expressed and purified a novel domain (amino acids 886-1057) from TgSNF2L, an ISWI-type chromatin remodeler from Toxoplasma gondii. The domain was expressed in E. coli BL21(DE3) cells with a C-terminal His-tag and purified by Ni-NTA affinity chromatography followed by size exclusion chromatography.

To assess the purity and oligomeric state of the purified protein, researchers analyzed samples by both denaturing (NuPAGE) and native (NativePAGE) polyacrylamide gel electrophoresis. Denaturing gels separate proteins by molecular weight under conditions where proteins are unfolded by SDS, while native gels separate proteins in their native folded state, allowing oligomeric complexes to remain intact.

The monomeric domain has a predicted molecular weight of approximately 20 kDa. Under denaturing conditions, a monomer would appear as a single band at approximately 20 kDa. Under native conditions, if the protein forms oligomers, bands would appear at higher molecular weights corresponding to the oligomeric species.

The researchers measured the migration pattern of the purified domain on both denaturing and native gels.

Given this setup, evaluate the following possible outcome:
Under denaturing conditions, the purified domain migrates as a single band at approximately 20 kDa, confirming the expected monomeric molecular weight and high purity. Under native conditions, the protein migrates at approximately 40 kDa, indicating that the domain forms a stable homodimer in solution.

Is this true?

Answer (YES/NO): NO